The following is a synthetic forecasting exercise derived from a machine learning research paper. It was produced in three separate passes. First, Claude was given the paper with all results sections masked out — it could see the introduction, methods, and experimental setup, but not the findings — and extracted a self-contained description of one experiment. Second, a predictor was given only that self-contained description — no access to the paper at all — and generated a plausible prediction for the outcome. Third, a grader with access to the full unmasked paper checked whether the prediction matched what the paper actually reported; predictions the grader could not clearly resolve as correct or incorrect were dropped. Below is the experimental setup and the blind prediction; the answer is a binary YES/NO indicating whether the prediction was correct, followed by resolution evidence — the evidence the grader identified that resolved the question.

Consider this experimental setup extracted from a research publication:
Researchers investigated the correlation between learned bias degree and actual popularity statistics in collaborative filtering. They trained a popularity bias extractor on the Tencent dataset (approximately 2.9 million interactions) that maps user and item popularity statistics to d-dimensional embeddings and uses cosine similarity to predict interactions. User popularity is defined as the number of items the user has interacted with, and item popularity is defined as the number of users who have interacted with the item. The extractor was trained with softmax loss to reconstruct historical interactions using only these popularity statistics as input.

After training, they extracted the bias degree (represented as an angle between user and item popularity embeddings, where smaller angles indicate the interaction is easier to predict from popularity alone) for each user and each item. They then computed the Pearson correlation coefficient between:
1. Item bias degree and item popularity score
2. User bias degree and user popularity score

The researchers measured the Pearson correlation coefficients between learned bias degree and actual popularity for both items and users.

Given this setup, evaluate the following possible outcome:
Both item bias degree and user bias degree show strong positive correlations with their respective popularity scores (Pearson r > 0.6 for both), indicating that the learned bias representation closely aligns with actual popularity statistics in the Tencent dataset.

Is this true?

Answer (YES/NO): YES